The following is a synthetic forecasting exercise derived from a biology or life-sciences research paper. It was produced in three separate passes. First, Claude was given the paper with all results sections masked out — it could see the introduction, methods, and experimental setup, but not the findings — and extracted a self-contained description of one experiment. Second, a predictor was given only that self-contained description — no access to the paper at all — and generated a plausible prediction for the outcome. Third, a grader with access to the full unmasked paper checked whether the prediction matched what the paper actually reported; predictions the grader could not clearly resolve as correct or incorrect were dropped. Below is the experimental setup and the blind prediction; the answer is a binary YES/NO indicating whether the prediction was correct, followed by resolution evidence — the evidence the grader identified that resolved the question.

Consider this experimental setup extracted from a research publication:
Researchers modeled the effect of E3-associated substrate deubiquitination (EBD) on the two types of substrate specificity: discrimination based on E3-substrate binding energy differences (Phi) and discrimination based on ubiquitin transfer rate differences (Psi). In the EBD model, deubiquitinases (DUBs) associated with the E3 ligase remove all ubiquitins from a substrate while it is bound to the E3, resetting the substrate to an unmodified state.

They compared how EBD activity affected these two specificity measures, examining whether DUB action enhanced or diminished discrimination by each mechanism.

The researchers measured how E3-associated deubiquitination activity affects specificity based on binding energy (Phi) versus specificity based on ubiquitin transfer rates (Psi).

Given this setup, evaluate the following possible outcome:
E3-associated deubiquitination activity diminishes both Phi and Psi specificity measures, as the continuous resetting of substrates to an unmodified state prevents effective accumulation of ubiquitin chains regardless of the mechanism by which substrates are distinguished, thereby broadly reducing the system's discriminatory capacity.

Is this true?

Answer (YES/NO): NO